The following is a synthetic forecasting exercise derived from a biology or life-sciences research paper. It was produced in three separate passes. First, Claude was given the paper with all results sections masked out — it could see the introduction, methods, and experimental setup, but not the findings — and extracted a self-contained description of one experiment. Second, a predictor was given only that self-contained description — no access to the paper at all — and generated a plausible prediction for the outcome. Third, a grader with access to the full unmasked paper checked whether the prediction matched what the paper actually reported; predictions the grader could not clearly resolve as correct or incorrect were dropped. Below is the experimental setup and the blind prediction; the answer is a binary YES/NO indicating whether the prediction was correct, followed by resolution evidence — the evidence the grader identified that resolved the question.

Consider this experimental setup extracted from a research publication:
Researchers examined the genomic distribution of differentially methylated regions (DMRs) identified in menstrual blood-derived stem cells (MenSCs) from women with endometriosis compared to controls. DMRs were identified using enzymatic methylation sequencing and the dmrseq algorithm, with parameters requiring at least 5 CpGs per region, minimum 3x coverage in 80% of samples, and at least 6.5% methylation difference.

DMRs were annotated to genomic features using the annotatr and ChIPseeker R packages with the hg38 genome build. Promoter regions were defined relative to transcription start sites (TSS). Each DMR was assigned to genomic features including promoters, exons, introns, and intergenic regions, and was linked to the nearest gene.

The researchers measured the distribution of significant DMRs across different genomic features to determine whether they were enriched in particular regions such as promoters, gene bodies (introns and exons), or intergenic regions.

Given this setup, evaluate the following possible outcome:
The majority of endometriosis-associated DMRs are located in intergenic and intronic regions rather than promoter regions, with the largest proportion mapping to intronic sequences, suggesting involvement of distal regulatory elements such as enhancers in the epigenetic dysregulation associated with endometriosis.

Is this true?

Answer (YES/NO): YES